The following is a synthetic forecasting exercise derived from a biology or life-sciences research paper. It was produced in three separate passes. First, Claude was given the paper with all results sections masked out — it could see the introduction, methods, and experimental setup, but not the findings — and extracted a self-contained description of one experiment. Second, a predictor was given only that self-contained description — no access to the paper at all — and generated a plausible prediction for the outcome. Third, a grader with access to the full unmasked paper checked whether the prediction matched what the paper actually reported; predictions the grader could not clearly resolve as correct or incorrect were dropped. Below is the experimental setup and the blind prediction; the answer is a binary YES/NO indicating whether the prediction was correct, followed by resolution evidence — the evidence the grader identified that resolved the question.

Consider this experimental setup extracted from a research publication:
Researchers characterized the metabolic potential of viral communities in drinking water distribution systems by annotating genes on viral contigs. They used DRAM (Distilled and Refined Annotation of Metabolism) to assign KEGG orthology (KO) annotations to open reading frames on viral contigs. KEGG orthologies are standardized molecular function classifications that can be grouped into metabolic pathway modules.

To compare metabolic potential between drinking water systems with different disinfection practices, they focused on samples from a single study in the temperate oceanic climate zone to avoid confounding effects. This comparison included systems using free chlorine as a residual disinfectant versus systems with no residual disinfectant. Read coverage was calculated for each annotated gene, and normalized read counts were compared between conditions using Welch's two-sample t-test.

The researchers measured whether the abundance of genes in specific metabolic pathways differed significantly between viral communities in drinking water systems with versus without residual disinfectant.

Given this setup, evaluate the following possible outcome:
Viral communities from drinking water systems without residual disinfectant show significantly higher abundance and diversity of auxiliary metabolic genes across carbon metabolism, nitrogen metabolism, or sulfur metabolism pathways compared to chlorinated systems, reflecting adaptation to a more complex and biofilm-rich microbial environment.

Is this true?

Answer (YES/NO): NO